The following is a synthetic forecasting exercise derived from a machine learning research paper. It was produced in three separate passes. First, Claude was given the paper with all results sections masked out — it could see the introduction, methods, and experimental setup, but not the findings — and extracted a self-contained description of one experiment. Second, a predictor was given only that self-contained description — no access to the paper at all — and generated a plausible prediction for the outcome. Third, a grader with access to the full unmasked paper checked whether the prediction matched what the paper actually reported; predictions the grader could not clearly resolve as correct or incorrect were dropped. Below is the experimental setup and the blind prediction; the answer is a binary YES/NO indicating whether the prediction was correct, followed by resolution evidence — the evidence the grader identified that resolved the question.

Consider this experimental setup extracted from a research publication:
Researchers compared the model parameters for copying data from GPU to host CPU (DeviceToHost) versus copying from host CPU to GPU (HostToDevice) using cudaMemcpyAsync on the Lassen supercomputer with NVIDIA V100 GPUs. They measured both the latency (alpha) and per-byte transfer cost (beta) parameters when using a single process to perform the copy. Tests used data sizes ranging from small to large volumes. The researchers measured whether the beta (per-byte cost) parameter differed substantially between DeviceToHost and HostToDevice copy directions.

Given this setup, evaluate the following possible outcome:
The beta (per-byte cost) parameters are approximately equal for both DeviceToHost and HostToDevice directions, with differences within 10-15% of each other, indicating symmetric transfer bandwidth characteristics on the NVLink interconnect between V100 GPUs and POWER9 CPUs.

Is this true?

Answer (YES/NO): YES